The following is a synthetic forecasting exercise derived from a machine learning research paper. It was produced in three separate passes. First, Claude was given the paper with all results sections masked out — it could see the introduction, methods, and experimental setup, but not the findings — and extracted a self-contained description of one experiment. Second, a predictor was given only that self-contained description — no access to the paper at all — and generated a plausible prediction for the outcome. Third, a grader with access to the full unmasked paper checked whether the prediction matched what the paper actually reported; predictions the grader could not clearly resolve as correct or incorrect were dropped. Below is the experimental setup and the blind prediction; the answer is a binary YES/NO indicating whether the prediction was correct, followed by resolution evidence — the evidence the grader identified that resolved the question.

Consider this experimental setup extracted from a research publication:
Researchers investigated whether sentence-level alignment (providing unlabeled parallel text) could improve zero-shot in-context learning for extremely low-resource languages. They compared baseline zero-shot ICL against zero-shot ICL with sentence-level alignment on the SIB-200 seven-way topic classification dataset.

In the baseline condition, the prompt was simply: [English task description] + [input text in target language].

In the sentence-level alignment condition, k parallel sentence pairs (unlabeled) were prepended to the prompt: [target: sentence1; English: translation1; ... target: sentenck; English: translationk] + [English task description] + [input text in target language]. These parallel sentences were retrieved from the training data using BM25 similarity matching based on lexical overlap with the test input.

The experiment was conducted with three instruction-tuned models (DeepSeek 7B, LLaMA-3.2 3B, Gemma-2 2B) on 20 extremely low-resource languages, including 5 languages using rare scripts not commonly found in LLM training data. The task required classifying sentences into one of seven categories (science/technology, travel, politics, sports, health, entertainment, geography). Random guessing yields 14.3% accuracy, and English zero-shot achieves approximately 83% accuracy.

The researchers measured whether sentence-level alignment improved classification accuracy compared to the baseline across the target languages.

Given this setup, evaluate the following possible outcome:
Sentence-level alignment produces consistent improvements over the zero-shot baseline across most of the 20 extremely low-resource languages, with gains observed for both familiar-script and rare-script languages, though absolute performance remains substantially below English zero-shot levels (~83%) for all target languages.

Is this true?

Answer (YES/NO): NO